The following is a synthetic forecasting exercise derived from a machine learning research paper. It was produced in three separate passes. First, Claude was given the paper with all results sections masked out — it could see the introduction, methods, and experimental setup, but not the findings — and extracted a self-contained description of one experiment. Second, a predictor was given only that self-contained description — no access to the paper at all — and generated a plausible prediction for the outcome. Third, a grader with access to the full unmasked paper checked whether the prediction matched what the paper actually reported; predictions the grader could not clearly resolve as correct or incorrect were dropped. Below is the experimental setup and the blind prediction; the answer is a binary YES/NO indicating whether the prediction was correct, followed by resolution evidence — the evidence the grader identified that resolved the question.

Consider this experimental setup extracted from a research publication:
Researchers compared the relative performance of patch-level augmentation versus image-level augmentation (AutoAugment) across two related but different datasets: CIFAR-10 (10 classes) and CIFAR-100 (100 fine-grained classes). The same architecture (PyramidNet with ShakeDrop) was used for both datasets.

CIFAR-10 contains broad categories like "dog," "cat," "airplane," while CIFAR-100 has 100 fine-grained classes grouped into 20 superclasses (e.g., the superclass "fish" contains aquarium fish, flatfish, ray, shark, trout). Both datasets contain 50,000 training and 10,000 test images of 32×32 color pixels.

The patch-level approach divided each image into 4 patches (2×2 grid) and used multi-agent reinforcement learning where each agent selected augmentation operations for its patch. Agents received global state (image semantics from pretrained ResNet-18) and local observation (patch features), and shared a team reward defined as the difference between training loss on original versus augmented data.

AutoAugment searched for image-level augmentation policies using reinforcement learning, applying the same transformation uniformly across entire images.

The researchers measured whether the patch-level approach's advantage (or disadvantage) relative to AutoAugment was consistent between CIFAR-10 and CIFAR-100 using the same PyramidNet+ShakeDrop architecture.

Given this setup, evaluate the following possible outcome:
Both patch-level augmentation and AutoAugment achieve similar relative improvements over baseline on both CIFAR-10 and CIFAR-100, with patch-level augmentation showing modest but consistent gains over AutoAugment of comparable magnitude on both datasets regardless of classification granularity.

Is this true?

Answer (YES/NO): NO